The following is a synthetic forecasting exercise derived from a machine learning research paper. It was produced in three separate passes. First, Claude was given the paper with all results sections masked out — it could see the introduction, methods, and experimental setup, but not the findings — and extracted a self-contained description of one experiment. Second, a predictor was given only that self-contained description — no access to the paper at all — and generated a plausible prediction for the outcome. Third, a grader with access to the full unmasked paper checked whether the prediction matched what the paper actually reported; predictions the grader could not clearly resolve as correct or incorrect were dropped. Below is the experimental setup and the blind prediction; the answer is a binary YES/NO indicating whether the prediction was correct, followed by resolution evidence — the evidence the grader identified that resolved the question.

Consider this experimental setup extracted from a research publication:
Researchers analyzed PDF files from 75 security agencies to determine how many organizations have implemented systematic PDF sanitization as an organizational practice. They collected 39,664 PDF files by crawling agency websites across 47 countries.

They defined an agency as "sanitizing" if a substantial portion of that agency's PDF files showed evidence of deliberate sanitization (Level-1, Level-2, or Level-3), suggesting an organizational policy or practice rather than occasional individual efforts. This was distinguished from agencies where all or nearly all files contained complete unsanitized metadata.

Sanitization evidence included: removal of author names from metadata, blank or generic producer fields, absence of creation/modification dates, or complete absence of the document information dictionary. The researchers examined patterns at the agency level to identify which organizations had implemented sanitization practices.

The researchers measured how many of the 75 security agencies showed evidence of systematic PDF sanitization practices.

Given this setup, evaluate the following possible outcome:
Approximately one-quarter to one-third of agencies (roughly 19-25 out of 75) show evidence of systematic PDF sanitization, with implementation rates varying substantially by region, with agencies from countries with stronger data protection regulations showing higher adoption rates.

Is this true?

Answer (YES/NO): NO